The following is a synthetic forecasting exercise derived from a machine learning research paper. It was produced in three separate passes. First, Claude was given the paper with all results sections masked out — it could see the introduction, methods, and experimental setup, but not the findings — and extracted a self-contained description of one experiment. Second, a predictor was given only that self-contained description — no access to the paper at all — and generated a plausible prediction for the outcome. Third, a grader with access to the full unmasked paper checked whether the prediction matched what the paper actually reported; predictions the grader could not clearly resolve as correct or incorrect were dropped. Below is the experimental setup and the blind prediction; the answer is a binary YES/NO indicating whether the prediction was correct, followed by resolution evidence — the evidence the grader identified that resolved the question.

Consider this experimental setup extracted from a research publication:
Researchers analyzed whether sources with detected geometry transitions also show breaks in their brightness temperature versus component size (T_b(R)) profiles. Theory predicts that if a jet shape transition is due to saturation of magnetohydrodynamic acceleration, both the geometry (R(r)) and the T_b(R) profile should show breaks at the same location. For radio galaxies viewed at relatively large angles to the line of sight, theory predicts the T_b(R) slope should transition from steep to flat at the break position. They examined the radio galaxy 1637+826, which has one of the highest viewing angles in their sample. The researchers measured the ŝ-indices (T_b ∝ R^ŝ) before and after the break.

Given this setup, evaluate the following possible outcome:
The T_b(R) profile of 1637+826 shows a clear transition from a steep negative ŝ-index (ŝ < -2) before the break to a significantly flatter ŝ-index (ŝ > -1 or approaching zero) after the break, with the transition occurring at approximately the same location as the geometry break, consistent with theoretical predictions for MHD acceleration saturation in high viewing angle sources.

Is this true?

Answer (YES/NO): NO